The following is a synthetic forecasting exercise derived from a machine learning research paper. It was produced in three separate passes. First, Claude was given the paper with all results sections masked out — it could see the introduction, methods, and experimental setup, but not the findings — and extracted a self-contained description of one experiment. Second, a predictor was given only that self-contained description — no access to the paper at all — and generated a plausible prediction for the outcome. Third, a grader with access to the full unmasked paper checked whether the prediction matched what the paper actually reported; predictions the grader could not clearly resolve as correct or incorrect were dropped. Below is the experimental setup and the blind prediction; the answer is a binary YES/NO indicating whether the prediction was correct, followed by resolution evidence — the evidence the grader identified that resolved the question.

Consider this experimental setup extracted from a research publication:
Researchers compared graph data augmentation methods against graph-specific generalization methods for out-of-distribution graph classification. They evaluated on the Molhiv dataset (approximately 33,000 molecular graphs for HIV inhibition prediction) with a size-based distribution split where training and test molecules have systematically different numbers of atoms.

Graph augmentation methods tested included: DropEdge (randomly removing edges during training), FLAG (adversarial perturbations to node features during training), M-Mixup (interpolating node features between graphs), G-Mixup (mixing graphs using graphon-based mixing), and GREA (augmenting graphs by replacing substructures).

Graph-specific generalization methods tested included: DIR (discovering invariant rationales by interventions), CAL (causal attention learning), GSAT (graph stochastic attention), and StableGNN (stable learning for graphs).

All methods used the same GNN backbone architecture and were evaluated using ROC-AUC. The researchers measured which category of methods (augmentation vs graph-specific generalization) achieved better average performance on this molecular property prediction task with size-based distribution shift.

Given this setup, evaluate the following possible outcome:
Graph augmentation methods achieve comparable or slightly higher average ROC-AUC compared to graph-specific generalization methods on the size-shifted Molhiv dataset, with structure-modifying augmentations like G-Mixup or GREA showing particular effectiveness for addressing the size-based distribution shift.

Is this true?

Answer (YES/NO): NO